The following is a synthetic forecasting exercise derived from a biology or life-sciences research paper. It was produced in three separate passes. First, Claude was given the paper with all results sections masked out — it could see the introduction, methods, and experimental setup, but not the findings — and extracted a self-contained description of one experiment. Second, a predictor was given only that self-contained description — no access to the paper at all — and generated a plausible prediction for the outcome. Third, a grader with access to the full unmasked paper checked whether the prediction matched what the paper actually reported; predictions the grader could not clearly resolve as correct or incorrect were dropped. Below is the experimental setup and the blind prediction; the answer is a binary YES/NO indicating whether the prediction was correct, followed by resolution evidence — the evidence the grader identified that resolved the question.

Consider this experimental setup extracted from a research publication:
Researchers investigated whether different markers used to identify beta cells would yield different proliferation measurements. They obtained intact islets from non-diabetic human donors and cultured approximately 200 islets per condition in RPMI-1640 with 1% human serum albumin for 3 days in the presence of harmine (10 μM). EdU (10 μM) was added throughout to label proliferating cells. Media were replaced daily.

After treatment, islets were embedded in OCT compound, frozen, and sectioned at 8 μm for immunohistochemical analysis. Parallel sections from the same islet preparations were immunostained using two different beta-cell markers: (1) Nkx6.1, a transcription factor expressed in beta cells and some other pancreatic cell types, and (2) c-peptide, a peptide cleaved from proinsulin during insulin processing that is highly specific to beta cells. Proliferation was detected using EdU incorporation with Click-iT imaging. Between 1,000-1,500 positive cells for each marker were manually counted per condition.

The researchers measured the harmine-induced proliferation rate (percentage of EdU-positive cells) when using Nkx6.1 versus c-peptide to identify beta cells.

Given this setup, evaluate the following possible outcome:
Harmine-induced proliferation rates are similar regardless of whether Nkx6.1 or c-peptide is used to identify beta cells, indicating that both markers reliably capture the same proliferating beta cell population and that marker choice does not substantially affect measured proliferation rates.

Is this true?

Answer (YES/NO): NO